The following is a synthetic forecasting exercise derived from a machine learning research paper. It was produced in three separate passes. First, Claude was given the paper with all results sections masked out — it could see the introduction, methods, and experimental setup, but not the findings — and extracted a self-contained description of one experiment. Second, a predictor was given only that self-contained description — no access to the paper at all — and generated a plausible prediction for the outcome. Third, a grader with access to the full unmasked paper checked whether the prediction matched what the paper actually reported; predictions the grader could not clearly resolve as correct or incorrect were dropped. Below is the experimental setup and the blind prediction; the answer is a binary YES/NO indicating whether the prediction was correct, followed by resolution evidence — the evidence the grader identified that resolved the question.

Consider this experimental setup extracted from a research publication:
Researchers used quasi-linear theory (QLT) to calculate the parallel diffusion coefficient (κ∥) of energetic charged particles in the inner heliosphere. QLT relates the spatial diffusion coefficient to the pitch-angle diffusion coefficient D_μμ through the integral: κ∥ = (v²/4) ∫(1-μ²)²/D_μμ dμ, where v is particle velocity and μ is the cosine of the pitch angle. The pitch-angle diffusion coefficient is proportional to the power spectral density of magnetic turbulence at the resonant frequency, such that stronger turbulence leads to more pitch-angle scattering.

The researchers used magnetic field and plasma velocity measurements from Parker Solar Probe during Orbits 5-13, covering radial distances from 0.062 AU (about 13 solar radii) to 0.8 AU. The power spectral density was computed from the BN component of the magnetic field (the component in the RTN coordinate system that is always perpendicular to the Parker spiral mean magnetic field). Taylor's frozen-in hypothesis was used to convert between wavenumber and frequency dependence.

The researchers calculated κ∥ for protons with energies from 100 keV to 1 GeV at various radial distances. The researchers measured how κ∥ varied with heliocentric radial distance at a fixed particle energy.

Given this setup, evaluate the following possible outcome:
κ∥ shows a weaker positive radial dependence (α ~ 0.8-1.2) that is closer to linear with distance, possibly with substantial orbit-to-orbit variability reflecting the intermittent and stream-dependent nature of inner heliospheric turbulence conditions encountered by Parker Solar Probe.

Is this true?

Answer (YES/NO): YES